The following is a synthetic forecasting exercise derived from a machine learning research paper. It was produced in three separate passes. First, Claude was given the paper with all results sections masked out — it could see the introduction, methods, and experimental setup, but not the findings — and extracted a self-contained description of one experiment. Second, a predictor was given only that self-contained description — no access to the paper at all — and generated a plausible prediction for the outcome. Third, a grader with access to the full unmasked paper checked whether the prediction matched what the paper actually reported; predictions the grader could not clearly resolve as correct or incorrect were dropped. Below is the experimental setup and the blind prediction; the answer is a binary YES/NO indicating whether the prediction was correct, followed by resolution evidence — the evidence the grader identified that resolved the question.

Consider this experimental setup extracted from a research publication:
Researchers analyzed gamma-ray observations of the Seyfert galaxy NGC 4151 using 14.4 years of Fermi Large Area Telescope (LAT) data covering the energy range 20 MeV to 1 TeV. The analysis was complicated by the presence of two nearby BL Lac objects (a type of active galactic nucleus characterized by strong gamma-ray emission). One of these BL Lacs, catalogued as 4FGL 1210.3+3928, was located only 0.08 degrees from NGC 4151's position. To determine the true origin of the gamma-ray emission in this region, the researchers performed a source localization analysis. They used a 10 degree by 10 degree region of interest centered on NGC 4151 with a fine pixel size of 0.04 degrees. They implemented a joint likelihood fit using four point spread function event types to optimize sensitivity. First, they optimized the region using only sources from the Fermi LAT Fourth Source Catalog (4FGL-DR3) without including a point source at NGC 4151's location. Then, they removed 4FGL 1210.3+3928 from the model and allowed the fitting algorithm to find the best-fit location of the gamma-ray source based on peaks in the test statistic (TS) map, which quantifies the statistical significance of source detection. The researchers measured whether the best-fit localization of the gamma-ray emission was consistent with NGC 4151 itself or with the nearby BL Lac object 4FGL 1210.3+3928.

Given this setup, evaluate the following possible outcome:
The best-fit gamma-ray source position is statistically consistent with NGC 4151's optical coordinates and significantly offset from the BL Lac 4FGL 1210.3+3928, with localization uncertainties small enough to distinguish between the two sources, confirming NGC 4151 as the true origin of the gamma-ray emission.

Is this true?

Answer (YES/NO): NO